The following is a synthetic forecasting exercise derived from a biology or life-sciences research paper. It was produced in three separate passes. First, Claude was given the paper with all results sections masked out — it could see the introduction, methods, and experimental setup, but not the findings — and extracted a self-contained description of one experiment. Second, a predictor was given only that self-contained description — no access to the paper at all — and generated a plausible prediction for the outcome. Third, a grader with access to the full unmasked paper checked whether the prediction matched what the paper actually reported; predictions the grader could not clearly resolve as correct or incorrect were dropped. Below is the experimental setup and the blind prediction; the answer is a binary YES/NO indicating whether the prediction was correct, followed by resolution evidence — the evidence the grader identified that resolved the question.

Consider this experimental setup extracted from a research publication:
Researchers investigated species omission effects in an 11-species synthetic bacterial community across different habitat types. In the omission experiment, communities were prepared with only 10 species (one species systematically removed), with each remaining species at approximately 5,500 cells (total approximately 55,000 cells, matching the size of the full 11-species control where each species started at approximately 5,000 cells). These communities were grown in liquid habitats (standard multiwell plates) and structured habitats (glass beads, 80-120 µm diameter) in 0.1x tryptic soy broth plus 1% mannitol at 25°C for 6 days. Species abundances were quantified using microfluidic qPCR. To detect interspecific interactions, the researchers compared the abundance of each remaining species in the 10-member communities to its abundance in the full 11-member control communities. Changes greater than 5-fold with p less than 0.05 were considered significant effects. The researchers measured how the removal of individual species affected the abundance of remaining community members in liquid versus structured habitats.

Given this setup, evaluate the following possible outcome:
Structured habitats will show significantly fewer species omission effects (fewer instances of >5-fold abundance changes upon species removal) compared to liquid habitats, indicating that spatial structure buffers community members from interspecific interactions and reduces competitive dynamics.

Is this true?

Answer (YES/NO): YES